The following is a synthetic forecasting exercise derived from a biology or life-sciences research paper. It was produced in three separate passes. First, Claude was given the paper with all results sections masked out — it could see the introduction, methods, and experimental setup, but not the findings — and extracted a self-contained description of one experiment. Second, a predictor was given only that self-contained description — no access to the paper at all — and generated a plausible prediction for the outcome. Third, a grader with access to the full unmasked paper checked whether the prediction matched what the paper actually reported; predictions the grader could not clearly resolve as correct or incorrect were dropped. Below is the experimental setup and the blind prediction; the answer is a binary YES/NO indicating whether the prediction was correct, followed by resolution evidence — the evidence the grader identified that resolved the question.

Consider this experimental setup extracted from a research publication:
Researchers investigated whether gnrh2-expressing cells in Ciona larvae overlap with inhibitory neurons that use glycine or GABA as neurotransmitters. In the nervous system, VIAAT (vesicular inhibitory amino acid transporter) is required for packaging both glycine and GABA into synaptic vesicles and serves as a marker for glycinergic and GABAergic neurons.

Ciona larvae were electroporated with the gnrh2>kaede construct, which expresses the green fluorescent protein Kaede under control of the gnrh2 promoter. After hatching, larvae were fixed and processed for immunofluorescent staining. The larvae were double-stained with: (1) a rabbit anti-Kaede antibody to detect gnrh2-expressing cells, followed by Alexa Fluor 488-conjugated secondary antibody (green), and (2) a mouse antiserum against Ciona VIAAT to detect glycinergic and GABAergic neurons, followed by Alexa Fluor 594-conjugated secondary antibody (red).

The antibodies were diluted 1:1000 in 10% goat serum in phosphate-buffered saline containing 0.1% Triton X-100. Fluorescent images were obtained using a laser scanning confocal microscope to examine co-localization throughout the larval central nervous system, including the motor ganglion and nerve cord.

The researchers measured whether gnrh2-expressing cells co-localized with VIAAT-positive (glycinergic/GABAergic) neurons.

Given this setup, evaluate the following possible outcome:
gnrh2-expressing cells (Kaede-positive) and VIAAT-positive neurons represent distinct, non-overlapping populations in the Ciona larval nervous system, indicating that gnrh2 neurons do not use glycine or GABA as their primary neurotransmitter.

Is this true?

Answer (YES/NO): YES